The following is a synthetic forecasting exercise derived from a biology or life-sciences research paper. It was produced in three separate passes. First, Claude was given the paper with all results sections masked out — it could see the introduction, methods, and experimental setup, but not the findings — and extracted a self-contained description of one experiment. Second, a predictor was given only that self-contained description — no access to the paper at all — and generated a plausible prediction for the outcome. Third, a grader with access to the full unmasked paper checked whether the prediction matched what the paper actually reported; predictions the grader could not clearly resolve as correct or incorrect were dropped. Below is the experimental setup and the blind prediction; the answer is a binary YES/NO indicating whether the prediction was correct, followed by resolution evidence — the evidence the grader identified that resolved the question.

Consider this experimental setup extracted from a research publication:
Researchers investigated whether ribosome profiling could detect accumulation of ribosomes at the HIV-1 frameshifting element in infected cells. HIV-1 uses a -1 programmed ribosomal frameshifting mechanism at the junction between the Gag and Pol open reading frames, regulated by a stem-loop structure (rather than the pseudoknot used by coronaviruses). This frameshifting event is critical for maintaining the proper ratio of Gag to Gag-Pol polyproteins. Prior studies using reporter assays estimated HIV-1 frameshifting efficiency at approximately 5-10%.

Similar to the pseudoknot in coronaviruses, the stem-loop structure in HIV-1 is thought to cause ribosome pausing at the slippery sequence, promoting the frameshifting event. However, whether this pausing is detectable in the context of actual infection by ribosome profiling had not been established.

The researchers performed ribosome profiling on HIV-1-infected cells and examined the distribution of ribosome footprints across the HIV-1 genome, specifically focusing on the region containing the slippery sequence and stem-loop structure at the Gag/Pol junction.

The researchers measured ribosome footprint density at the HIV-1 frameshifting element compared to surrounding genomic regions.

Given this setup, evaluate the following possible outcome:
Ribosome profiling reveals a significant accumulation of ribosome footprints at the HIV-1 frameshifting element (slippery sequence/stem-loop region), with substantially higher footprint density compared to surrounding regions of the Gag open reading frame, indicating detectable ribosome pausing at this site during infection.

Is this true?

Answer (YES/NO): YES